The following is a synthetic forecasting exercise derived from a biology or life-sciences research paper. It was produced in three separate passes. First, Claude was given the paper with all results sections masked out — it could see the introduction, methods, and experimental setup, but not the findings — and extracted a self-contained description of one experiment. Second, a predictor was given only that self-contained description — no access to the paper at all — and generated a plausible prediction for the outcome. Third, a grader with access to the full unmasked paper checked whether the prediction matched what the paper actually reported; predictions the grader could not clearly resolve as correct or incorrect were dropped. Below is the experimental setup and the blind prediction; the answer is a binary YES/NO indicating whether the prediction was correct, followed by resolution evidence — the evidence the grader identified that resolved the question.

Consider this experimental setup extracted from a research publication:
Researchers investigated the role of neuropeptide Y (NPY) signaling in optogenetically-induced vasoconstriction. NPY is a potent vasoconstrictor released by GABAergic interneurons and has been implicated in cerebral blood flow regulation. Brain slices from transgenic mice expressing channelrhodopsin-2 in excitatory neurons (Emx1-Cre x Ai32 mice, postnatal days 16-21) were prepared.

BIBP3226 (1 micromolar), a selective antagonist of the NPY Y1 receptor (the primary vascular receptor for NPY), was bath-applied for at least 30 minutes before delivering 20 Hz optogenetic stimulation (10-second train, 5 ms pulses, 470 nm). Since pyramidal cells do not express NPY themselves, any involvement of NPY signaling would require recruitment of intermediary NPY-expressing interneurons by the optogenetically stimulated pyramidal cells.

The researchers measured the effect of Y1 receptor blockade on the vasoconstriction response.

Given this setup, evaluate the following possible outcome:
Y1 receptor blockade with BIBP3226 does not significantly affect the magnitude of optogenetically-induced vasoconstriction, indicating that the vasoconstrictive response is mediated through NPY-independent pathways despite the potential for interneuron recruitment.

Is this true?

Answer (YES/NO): NO